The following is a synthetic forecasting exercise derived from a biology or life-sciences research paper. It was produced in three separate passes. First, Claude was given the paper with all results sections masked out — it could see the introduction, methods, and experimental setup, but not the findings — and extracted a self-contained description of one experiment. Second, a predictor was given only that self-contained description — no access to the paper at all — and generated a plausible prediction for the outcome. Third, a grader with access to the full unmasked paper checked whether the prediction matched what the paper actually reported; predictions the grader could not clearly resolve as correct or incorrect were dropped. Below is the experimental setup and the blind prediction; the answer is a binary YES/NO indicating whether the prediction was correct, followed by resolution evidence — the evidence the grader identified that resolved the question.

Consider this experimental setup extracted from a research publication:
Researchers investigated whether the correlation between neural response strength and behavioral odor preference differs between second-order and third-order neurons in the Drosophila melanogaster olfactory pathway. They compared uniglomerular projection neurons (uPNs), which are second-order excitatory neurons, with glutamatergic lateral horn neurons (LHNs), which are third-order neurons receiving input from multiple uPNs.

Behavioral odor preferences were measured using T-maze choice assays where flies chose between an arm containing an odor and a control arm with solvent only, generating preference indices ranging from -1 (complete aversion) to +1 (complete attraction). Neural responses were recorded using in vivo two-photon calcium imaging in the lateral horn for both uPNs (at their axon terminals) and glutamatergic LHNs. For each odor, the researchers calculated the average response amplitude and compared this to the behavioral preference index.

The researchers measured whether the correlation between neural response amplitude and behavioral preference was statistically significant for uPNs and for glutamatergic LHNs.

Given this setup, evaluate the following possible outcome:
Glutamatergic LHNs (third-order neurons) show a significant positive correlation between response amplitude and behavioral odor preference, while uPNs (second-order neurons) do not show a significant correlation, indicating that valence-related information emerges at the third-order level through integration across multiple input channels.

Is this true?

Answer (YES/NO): YES